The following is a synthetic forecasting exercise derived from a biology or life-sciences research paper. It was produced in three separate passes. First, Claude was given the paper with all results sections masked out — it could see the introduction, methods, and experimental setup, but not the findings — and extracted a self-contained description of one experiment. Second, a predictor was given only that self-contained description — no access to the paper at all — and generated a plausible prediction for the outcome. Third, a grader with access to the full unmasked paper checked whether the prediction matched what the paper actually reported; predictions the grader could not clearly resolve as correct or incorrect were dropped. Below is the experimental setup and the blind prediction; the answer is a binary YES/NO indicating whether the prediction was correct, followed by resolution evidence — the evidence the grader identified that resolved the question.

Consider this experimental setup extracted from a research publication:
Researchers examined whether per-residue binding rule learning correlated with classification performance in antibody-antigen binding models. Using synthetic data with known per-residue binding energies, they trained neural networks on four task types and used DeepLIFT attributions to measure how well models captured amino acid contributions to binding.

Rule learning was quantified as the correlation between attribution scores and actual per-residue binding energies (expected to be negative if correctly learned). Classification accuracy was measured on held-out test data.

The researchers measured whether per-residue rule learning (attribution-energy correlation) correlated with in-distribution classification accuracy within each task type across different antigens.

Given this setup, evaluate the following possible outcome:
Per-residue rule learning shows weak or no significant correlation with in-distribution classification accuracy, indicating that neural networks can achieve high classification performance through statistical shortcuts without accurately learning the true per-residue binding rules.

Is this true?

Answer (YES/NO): YES